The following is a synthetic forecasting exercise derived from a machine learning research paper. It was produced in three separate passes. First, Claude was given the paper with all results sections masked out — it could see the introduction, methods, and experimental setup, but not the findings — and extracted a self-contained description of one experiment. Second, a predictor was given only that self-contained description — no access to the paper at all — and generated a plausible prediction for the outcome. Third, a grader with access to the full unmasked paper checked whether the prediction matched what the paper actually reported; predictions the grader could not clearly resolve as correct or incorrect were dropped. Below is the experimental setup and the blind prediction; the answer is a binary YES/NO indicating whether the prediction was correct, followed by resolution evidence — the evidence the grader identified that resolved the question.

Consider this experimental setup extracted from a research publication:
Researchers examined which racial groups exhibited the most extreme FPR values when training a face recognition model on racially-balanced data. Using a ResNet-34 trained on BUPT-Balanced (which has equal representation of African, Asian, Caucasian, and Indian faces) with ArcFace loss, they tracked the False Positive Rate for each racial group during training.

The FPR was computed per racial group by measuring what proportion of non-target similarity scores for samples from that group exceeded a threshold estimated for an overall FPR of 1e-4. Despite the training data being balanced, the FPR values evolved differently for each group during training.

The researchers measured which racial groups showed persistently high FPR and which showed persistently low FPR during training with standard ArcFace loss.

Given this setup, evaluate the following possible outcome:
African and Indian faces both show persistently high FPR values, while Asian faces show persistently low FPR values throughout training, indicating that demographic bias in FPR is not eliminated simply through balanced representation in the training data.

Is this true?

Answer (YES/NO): NO